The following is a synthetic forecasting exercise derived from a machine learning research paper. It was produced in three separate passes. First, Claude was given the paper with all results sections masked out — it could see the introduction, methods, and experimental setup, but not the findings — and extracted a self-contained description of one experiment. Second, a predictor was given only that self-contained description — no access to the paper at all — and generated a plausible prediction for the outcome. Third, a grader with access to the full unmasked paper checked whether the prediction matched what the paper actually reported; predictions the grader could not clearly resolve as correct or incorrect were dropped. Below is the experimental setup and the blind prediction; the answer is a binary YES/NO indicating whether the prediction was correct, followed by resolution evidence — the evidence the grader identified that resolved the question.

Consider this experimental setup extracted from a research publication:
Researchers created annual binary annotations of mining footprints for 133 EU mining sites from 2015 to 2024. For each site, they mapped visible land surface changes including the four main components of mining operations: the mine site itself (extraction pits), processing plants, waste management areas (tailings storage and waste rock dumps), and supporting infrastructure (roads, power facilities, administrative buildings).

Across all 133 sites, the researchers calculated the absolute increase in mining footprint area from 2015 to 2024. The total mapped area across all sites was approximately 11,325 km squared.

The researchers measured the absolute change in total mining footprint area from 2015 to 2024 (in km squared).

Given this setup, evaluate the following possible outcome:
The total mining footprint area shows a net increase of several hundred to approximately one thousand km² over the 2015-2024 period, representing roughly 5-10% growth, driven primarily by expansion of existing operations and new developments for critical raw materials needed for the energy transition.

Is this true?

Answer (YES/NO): NO